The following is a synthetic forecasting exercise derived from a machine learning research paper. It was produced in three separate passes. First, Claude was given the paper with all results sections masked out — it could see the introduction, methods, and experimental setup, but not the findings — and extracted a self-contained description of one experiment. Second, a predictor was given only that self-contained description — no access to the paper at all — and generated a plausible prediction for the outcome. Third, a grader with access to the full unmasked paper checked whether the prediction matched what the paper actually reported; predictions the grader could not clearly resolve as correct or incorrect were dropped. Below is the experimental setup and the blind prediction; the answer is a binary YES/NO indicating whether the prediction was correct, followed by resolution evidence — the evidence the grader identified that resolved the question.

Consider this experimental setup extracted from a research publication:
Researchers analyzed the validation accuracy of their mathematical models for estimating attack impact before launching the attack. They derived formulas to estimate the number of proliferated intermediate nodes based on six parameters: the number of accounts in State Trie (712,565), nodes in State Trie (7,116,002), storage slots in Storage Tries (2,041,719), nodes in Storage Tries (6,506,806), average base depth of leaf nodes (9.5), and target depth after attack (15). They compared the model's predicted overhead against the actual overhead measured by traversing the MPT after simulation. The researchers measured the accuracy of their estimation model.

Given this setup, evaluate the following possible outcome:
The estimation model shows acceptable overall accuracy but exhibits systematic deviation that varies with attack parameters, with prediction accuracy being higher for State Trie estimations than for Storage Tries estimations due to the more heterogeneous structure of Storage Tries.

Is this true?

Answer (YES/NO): NO